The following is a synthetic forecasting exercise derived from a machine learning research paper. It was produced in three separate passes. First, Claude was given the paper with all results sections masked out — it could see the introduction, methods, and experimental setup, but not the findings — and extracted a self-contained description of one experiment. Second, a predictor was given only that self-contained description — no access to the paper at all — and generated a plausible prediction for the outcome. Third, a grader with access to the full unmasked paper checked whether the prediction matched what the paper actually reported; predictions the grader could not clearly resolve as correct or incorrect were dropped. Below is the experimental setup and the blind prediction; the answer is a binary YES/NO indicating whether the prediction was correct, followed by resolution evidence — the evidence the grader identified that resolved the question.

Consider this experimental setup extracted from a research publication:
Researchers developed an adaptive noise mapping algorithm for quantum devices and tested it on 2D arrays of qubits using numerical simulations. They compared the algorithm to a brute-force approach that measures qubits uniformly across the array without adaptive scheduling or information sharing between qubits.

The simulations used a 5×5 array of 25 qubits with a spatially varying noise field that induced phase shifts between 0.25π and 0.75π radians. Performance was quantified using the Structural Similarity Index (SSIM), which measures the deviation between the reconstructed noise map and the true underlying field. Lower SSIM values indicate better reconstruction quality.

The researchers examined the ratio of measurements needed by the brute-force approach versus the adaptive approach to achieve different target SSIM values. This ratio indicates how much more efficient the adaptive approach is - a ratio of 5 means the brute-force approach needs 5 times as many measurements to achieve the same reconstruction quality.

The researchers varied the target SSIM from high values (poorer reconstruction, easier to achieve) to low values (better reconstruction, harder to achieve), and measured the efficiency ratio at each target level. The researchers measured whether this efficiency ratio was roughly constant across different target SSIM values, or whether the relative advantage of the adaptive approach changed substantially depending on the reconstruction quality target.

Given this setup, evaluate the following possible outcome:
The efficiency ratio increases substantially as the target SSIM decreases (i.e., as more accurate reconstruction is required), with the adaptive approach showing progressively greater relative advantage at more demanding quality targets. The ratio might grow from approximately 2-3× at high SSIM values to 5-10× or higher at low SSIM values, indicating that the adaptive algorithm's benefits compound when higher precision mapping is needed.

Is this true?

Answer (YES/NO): NO